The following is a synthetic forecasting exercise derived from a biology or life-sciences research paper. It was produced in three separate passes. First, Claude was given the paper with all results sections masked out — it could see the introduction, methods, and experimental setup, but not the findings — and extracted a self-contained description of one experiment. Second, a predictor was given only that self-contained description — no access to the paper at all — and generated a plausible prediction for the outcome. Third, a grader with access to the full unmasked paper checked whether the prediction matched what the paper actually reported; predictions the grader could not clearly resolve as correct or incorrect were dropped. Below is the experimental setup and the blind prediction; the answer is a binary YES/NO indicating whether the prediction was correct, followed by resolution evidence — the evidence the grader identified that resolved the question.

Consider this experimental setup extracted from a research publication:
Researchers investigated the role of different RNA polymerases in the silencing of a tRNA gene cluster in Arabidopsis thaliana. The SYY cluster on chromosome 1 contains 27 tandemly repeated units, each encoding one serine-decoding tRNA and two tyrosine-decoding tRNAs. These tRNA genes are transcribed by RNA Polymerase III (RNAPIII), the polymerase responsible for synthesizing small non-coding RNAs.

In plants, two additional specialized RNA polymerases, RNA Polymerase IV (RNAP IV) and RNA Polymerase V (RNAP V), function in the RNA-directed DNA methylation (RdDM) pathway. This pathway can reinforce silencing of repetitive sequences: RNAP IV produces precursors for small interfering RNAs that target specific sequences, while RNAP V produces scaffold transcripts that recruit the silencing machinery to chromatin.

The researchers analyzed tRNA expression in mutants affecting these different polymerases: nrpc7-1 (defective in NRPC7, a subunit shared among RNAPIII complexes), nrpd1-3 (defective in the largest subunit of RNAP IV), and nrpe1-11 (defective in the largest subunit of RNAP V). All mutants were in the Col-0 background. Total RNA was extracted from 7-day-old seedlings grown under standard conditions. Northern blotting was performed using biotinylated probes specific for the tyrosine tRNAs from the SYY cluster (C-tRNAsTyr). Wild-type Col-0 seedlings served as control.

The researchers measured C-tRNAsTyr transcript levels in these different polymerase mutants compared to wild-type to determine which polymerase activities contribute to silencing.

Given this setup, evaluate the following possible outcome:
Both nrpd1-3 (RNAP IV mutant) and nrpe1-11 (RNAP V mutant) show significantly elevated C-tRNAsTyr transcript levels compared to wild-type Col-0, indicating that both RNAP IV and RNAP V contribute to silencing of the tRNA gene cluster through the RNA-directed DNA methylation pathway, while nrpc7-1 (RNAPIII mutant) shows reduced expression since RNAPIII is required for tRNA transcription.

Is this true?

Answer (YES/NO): NO